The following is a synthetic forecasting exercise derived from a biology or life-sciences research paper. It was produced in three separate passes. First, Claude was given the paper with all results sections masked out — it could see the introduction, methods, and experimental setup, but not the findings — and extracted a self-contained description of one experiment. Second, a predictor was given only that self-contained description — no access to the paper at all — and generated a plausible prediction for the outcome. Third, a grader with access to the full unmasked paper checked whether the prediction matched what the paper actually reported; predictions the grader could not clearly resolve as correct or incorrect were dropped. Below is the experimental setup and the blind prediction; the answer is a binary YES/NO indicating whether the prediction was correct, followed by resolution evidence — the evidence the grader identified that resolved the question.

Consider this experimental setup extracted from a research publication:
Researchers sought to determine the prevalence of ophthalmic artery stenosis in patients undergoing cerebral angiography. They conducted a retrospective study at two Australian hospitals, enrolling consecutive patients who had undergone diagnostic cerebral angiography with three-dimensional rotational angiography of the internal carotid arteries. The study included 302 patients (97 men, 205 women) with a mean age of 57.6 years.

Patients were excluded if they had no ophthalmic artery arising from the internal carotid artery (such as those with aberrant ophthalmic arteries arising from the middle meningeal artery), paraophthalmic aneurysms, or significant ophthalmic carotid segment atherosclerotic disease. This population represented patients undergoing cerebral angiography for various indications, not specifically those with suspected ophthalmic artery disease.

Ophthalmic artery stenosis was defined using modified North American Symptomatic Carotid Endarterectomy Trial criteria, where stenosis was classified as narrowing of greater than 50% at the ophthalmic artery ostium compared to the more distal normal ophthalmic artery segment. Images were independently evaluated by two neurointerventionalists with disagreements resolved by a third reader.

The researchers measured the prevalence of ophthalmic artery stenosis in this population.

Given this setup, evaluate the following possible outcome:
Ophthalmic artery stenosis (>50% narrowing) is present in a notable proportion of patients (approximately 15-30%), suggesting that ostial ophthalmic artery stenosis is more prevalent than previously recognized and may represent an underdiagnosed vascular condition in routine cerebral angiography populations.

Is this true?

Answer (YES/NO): YES